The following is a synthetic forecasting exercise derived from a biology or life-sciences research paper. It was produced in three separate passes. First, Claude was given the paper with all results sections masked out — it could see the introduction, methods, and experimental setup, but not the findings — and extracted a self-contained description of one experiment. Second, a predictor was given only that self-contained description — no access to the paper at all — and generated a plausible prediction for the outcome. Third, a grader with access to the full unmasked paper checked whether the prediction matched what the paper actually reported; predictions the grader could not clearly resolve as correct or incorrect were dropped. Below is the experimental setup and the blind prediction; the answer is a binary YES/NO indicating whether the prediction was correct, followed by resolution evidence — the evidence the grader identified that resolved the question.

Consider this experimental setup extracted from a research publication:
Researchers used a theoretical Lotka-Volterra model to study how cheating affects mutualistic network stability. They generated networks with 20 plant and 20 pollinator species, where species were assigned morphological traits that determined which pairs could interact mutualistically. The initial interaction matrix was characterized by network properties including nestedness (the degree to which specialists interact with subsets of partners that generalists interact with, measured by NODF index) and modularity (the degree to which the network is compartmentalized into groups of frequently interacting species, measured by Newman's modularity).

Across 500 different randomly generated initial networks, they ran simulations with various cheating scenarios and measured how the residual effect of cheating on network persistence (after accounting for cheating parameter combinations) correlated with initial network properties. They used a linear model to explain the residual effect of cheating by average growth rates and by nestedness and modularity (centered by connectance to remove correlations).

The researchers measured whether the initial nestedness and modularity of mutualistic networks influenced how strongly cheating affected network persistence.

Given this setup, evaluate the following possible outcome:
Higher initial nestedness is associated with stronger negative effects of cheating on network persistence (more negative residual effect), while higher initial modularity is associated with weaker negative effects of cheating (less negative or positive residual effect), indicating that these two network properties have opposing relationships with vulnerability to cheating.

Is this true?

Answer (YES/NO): NO